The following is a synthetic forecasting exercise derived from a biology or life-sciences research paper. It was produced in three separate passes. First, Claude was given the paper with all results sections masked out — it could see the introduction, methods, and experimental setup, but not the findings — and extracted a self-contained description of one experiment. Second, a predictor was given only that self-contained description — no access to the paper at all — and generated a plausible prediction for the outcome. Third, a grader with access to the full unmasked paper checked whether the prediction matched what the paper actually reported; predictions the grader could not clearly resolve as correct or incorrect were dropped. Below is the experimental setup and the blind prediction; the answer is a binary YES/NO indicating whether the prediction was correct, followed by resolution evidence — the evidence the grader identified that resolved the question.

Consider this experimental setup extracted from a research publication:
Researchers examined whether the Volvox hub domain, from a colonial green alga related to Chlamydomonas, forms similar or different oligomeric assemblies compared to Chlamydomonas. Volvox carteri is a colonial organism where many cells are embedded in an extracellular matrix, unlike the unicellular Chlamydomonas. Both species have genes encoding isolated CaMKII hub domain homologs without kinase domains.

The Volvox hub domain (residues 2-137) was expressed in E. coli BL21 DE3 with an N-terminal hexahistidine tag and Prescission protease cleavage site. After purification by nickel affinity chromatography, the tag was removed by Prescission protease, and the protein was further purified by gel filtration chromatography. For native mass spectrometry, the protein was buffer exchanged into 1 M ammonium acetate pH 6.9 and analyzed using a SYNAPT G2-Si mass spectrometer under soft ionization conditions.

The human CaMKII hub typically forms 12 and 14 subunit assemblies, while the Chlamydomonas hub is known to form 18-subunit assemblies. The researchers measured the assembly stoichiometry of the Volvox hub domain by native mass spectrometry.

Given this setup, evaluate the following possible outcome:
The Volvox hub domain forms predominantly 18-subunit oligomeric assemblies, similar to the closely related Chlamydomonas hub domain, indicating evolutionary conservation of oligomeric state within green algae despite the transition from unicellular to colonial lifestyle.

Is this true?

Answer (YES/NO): YES